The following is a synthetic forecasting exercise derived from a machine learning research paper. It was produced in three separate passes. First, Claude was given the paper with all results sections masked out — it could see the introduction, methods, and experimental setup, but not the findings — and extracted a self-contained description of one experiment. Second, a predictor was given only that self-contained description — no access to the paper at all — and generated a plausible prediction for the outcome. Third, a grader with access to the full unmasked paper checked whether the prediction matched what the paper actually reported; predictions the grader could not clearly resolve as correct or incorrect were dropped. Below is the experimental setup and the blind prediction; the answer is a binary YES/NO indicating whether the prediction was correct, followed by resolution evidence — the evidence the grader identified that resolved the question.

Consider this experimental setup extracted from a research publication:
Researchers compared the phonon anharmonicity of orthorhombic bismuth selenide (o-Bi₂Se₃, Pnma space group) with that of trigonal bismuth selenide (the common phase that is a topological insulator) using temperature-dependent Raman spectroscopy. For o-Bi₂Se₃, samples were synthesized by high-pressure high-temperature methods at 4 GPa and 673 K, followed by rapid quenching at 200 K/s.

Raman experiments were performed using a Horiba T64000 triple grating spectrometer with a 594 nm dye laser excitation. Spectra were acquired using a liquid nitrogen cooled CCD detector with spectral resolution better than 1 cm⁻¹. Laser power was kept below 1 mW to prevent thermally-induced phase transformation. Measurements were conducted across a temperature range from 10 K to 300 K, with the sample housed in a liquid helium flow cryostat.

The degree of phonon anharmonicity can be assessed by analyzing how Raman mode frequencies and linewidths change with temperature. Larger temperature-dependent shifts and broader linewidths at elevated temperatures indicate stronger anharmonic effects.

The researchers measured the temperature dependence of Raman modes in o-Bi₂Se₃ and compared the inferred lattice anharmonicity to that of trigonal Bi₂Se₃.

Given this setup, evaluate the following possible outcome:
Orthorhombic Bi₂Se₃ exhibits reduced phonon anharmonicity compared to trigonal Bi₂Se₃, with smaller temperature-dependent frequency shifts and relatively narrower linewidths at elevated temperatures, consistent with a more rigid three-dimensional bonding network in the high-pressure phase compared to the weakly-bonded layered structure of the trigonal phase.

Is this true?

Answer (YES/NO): NO